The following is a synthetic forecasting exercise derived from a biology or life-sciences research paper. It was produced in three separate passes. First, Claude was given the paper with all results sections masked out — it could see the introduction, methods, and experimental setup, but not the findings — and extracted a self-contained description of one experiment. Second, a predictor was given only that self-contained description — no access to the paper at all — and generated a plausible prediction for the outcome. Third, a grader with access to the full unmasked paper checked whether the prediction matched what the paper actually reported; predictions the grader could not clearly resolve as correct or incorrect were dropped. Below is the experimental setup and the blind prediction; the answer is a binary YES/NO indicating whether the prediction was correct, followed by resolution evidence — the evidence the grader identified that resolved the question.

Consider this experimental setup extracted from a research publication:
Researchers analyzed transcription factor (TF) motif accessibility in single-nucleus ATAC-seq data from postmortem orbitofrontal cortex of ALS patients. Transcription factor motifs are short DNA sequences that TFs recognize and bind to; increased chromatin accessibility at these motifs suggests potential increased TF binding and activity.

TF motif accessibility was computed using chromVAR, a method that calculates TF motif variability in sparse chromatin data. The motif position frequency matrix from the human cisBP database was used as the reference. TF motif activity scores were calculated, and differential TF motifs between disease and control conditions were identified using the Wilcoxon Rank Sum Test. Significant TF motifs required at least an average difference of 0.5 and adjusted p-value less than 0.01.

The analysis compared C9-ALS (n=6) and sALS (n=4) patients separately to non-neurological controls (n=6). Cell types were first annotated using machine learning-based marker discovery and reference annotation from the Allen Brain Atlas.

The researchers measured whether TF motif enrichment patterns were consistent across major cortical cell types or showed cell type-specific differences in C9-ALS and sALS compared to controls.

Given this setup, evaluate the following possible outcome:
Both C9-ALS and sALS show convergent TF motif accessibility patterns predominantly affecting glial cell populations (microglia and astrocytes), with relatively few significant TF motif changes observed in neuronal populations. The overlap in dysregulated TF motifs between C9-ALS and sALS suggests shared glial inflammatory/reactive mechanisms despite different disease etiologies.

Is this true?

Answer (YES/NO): NO